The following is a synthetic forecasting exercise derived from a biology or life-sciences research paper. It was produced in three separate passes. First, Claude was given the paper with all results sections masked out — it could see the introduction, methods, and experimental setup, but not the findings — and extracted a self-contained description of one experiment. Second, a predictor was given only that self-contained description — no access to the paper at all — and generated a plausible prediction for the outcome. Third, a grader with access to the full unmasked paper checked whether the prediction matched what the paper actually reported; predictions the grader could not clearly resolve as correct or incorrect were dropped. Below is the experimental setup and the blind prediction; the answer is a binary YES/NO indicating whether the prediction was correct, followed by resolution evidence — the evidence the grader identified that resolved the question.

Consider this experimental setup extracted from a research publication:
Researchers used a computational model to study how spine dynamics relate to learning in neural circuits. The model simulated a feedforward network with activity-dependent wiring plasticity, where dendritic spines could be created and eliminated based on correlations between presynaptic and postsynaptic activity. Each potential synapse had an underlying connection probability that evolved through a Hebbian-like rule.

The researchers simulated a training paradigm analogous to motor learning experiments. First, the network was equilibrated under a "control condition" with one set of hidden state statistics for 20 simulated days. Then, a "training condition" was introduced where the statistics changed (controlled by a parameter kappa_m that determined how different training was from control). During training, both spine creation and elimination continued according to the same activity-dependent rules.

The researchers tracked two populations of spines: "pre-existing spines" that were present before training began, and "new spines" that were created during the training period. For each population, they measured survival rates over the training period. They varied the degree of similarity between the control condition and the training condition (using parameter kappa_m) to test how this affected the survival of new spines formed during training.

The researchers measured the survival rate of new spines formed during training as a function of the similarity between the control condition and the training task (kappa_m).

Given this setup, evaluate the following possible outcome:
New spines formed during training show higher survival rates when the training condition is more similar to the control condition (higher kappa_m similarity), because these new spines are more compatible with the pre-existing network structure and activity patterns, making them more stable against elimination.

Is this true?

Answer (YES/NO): NO